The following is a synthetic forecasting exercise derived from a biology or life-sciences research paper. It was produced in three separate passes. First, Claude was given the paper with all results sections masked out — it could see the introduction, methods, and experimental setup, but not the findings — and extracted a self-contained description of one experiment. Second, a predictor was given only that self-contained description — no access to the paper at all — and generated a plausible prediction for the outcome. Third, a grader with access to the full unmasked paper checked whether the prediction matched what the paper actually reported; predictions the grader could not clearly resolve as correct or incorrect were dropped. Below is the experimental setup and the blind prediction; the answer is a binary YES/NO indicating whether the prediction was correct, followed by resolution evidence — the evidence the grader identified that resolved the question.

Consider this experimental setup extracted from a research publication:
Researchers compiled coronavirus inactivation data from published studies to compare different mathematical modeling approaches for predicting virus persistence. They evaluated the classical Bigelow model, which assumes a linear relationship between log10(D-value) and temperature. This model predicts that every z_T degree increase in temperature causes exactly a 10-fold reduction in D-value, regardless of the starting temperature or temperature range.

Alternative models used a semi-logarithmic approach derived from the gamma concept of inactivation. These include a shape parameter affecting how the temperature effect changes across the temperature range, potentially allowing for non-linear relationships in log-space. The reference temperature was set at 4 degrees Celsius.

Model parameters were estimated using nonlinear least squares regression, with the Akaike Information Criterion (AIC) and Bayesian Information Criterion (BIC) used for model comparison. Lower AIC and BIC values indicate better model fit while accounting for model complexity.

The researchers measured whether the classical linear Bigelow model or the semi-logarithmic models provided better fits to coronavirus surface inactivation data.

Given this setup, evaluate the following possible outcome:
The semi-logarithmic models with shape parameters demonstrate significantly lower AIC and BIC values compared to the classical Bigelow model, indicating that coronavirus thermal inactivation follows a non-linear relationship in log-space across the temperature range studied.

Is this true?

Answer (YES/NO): YES